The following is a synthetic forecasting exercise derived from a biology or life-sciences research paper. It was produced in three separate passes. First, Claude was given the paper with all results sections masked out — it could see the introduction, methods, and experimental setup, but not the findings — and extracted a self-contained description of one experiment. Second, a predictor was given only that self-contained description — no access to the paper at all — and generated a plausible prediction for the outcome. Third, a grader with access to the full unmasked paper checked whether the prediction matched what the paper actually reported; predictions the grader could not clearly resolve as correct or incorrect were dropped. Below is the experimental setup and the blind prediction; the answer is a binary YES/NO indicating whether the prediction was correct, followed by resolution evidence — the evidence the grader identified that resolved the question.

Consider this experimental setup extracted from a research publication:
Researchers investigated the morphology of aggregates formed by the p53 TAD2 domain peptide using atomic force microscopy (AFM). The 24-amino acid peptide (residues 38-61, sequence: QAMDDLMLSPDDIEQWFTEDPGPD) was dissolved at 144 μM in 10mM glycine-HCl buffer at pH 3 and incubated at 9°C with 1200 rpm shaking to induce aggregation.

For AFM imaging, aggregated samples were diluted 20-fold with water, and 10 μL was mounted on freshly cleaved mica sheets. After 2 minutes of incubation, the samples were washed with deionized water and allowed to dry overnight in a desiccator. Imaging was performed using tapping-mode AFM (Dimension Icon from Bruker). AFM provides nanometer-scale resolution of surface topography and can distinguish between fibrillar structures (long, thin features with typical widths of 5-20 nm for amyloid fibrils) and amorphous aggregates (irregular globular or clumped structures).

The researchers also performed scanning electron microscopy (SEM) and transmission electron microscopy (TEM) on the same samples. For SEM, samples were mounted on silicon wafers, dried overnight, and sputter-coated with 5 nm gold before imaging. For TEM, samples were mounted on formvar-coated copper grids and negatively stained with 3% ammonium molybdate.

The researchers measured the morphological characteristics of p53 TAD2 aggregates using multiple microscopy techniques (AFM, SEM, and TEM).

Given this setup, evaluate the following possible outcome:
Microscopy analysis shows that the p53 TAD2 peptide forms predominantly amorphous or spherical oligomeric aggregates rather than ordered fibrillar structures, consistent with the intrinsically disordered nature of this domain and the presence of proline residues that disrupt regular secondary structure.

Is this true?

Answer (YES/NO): NO